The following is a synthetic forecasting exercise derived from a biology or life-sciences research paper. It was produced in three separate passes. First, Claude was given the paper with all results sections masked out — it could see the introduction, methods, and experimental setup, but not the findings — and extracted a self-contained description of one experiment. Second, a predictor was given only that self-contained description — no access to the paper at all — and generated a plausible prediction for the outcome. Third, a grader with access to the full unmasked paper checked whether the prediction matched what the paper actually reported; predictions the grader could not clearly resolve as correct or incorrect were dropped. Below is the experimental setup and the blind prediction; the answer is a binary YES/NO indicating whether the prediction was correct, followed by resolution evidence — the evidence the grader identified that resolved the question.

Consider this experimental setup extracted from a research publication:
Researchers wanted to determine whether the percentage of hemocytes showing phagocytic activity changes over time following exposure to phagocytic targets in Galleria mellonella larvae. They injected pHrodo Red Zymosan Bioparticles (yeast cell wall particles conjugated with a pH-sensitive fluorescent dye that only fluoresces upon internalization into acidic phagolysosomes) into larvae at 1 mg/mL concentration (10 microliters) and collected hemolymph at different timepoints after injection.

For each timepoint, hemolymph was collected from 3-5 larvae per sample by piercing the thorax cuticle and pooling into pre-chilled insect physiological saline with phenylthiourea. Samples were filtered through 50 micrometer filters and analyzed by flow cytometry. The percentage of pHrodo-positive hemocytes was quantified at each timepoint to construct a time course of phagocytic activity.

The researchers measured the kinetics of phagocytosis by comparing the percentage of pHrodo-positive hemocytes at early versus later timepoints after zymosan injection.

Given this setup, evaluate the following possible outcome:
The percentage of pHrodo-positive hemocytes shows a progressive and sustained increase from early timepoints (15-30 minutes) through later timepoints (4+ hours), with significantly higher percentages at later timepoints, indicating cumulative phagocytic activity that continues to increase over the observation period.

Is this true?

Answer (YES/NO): NO